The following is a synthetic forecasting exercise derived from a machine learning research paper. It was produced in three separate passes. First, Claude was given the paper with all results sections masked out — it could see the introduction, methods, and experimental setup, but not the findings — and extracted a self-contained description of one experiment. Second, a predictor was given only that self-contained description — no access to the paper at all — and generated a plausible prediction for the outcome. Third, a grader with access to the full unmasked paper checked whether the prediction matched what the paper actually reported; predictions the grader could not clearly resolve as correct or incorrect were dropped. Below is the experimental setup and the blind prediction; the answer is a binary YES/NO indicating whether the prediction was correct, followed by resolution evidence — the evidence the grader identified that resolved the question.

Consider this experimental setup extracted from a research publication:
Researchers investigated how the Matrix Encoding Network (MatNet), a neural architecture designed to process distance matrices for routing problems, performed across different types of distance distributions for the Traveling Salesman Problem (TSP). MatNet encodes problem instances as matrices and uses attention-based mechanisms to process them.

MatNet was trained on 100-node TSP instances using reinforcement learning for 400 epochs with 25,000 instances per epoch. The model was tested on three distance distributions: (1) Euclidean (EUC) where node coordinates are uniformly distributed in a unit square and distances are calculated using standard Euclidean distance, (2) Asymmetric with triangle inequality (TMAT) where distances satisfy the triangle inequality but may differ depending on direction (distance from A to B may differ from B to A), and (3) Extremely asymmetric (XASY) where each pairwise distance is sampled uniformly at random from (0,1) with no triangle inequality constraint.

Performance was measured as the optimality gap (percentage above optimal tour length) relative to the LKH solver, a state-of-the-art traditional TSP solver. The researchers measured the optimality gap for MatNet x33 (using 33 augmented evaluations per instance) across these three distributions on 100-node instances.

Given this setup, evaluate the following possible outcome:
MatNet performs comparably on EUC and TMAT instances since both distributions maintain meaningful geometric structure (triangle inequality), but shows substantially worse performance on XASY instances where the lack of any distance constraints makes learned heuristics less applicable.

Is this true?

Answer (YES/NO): NO